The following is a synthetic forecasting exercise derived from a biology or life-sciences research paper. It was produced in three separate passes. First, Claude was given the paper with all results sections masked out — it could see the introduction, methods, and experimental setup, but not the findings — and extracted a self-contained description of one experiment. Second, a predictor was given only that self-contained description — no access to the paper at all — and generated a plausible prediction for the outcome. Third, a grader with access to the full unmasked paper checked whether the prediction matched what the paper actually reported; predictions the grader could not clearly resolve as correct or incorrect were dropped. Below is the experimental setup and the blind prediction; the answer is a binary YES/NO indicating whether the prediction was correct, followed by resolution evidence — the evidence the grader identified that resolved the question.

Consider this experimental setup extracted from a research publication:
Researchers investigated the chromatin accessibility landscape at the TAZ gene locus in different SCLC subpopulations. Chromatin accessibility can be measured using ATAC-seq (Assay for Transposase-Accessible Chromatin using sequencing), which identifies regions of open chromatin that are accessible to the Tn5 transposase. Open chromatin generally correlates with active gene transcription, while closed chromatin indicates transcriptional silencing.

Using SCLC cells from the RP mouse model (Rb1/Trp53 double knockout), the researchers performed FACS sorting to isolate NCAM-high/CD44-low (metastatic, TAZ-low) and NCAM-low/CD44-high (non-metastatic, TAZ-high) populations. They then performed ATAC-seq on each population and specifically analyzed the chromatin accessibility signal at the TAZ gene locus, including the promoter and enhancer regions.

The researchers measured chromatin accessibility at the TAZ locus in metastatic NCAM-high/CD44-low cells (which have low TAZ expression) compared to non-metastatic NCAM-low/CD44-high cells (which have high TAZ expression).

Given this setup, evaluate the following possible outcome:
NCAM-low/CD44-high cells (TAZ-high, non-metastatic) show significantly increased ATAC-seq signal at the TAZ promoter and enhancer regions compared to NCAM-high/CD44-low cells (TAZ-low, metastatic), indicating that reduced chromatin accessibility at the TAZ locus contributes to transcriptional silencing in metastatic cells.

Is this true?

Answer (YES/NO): YES